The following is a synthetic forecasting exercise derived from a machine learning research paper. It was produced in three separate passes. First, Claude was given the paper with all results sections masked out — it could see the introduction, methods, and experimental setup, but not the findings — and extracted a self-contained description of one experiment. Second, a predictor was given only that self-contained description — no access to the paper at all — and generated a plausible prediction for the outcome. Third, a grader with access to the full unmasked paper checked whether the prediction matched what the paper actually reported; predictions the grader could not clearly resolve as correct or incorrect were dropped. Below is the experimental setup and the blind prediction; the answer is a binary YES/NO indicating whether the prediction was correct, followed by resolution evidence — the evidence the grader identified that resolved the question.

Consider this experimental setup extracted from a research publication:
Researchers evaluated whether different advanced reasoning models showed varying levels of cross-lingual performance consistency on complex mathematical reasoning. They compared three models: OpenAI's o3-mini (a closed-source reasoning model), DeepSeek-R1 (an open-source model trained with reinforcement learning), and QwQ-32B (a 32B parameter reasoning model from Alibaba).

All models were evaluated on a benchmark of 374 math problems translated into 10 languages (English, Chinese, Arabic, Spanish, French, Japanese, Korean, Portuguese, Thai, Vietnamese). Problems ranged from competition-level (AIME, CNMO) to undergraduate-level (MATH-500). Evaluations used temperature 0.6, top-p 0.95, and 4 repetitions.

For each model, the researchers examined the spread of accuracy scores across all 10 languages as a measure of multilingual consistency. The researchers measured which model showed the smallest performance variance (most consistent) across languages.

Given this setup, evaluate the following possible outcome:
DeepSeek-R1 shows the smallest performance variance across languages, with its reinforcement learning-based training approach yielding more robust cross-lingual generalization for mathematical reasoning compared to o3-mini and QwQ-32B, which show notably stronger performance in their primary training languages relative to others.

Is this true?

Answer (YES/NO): NO